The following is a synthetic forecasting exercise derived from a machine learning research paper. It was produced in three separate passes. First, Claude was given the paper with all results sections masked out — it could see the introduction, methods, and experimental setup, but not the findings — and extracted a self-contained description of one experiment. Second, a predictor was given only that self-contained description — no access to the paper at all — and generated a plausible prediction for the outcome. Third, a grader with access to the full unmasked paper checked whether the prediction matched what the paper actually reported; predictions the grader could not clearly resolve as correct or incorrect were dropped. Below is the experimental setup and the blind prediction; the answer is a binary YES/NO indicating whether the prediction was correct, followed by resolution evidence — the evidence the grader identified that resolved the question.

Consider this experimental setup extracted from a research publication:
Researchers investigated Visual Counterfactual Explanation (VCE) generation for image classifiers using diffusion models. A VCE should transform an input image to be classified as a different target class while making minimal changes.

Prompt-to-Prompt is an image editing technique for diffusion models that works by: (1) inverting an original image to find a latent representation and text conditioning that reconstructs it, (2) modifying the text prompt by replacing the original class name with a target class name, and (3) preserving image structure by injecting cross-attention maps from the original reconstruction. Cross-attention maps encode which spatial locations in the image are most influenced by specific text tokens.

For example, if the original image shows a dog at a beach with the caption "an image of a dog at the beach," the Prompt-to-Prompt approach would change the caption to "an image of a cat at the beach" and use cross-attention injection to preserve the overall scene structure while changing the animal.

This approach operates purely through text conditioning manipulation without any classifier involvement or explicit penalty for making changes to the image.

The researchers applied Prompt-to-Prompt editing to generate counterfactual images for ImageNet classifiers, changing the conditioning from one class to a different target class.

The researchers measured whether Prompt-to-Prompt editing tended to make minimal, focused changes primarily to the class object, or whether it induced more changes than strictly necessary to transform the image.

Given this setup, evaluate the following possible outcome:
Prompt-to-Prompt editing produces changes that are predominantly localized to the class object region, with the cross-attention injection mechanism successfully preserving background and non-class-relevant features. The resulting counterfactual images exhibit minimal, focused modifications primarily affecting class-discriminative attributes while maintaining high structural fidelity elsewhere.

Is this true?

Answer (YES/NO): NO